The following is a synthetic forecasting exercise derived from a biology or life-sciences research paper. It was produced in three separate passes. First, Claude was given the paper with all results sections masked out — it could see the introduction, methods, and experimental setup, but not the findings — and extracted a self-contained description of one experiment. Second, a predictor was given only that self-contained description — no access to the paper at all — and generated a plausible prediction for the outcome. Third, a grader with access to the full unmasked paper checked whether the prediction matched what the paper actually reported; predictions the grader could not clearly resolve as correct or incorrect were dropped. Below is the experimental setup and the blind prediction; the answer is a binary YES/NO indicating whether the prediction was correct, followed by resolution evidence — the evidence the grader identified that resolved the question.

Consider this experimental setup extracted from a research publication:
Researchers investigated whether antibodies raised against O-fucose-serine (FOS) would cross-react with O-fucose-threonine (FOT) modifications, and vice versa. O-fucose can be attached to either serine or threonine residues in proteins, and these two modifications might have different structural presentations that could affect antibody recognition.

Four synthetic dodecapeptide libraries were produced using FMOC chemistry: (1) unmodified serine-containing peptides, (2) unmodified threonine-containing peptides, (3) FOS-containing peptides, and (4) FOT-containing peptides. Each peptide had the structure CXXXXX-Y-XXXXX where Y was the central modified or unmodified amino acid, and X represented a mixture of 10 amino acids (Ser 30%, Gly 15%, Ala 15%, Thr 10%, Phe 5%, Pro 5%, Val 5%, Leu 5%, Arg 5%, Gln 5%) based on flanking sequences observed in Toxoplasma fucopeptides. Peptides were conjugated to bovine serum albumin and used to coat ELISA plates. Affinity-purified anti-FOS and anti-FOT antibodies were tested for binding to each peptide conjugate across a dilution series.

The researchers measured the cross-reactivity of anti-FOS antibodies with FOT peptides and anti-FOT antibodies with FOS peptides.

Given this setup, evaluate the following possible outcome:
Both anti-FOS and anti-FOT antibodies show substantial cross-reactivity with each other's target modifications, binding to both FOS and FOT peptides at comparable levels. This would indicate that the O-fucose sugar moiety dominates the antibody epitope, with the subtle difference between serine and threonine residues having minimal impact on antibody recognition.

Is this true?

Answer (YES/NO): NO